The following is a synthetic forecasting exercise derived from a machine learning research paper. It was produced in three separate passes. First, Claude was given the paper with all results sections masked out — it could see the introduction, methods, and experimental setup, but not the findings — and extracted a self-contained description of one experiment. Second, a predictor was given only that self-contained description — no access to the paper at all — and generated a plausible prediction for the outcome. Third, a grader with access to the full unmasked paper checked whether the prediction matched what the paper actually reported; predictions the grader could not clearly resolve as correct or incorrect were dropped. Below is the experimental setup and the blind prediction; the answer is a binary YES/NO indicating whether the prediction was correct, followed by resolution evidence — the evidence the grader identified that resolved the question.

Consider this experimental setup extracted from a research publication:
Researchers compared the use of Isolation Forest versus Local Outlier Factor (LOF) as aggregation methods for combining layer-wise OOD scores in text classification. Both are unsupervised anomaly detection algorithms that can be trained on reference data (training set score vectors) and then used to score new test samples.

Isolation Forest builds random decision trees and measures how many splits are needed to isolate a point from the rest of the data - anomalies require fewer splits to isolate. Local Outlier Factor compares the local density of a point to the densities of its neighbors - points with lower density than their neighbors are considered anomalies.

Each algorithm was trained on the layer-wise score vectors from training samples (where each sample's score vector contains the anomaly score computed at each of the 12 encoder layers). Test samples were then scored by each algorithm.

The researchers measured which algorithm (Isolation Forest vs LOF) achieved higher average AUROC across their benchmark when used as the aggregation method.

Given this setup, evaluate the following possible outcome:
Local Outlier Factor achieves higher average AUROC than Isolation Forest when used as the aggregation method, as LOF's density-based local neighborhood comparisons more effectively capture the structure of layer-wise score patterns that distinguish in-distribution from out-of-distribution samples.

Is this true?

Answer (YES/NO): NO